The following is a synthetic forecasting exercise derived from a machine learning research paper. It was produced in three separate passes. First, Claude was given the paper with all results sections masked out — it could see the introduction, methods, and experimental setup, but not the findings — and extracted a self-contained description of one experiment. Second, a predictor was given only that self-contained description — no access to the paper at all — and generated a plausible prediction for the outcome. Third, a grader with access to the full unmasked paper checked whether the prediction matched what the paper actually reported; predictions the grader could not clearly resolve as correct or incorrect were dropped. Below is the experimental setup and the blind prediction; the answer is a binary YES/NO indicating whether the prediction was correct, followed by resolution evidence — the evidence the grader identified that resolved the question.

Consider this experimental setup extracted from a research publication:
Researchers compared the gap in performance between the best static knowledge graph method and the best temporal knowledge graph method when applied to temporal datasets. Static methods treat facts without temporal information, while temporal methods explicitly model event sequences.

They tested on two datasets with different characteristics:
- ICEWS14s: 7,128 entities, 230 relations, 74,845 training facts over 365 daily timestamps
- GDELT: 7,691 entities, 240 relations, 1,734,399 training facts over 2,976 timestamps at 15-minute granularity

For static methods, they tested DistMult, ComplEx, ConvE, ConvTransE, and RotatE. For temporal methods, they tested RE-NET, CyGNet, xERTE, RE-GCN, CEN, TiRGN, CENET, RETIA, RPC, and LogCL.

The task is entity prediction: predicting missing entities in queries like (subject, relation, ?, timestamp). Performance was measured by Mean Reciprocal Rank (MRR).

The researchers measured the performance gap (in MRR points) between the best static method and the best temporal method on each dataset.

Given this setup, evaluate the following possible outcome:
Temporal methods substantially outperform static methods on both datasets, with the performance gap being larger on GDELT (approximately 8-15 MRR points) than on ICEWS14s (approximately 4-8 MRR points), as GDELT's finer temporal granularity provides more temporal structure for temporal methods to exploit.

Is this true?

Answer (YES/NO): NO